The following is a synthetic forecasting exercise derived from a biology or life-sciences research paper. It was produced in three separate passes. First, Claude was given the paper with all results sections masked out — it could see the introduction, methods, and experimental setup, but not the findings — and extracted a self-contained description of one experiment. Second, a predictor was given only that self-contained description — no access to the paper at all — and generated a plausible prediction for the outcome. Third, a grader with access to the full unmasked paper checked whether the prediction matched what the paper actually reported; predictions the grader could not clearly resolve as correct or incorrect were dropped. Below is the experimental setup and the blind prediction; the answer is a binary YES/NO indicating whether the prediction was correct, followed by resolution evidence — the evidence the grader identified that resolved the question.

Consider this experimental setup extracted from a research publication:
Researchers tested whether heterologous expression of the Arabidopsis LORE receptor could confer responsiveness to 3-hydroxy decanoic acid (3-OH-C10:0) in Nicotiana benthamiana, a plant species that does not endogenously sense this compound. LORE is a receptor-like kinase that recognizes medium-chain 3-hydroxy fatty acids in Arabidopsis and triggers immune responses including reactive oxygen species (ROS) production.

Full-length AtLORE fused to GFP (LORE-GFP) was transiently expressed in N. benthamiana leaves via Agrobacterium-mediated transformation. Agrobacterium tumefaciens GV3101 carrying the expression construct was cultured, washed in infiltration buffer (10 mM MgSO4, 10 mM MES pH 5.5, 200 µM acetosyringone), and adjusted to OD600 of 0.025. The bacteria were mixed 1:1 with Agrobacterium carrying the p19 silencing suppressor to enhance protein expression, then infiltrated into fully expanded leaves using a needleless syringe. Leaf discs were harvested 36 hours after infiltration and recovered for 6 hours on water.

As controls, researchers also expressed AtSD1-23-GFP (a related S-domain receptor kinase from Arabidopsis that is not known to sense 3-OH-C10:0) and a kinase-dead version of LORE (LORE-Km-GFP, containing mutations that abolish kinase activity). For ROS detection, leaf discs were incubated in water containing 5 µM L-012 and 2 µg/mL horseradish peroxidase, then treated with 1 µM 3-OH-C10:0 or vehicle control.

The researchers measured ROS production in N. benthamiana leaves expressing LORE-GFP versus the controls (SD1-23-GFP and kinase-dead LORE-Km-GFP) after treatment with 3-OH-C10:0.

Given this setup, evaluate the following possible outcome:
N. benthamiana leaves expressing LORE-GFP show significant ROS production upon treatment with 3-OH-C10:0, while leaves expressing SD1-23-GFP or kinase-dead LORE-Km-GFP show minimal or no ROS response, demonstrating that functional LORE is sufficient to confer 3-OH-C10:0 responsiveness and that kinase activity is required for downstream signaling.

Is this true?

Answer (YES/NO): YES